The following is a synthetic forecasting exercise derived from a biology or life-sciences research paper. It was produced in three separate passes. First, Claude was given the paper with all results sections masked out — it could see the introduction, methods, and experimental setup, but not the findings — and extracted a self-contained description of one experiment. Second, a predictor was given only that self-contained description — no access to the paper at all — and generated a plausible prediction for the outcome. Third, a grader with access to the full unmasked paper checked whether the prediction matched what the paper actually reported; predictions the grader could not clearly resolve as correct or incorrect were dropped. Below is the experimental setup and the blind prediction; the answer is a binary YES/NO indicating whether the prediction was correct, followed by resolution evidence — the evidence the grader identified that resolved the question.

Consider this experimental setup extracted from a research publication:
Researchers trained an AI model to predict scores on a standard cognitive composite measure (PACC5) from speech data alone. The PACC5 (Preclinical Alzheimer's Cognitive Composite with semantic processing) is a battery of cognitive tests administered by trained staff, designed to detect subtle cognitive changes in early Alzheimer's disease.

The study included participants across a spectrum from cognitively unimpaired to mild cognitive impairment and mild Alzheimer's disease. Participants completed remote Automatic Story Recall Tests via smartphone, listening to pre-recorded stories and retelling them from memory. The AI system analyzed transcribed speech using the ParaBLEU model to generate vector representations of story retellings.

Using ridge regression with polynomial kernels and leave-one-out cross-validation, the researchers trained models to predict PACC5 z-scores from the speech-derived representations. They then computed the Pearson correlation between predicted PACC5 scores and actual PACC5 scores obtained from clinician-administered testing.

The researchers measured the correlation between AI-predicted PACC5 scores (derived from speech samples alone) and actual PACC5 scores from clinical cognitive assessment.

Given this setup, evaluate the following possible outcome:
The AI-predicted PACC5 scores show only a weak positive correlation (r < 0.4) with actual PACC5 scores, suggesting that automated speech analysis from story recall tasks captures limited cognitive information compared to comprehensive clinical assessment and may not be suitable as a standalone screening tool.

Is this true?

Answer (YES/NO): NO